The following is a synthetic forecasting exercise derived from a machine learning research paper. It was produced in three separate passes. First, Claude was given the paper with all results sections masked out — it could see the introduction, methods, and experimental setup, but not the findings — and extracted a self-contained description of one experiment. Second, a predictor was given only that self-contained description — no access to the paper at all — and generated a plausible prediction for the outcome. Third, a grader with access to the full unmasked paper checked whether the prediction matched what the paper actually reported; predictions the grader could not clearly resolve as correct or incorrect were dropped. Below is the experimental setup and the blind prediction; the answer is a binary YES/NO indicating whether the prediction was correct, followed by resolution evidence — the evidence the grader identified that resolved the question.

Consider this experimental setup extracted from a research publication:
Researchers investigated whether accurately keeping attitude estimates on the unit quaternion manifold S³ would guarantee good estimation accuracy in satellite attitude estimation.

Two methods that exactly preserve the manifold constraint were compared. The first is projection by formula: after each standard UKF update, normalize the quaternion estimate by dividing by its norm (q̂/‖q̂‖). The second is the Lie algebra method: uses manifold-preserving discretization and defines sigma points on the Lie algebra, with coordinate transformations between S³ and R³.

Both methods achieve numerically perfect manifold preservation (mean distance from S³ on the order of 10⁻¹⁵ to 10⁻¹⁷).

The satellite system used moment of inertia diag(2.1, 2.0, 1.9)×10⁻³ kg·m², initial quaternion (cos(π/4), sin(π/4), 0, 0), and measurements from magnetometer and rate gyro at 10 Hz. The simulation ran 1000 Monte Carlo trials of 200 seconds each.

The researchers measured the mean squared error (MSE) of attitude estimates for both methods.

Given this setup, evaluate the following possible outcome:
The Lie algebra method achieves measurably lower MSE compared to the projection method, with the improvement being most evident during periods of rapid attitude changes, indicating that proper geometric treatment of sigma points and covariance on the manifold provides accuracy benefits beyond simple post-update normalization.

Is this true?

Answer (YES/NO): NO